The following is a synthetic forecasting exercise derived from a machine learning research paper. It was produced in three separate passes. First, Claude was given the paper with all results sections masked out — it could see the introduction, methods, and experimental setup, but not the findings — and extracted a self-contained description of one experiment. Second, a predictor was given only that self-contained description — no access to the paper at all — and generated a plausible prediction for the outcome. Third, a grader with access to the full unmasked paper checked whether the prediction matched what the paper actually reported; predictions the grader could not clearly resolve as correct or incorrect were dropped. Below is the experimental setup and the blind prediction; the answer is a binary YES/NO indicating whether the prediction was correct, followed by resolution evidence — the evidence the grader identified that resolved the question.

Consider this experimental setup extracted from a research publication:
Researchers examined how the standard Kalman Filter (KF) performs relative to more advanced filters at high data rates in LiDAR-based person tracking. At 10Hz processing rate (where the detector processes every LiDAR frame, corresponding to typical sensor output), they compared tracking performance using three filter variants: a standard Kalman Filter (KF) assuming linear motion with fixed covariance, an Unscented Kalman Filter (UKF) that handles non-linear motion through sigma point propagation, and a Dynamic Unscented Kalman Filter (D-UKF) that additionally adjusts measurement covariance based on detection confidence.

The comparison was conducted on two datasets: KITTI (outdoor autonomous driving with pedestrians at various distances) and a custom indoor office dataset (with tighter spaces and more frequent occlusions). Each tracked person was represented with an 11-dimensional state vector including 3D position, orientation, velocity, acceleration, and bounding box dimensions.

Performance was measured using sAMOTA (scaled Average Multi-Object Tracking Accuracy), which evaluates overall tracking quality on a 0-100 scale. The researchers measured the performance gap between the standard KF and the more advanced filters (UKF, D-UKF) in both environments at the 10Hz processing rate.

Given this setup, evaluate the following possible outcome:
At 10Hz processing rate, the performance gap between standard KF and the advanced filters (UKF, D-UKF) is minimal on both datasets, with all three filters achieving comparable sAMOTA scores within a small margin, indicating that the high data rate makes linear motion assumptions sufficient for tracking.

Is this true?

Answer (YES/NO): YES